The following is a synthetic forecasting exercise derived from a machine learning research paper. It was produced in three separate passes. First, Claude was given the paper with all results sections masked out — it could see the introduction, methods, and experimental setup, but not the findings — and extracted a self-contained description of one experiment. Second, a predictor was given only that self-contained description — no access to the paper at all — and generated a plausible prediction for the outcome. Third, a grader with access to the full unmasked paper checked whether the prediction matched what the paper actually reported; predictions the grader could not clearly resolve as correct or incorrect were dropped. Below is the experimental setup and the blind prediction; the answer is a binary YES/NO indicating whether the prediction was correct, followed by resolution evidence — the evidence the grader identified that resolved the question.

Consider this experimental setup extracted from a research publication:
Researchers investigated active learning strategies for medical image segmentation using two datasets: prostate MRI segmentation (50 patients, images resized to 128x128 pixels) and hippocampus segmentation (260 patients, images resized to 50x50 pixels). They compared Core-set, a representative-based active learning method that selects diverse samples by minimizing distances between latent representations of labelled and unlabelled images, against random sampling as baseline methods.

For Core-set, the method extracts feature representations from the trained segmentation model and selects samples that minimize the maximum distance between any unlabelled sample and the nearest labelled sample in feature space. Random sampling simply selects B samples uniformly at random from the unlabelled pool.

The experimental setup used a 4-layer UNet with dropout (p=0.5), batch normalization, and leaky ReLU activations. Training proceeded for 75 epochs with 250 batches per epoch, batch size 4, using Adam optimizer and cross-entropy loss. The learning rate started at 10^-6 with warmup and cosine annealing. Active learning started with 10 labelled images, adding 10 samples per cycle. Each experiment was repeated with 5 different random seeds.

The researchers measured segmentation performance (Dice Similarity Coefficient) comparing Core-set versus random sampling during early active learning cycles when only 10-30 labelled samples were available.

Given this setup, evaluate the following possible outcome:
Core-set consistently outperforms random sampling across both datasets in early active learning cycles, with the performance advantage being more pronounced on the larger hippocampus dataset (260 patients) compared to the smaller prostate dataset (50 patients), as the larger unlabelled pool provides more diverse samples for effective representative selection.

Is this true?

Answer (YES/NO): NO